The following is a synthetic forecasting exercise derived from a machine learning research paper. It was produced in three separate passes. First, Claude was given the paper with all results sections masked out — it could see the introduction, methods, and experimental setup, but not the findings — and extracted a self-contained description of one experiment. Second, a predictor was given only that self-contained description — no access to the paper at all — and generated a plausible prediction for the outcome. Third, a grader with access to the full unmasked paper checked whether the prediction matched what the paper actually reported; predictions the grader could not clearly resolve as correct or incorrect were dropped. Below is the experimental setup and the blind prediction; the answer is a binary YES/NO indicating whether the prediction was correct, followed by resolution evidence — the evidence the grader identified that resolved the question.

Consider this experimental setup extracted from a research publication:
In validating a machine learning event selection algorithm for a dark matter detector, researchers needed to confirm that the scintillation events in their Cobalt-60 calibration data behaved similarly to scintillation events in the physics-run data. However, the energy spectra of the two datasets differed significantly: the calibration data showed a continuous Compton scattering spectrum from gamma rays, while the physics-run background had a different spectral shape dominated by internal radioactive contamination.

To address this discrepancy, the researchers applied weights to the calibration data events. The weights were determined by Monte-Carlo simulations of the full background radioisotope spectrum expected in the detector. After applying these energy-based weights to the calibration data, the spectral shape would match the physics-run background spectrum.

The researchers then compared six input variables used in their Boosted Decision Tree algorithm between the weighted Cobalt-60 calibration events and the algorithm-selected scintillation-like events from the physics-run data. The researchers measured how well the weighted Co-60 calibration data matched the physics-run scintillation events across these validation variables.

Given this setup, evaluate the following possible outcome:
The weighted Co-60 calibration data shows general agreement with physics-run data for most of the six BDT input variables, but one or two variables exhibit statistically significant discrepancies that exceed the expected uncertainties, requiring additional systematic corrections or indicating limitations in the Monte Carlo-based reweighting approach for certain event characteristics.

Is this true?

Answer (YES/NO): NO